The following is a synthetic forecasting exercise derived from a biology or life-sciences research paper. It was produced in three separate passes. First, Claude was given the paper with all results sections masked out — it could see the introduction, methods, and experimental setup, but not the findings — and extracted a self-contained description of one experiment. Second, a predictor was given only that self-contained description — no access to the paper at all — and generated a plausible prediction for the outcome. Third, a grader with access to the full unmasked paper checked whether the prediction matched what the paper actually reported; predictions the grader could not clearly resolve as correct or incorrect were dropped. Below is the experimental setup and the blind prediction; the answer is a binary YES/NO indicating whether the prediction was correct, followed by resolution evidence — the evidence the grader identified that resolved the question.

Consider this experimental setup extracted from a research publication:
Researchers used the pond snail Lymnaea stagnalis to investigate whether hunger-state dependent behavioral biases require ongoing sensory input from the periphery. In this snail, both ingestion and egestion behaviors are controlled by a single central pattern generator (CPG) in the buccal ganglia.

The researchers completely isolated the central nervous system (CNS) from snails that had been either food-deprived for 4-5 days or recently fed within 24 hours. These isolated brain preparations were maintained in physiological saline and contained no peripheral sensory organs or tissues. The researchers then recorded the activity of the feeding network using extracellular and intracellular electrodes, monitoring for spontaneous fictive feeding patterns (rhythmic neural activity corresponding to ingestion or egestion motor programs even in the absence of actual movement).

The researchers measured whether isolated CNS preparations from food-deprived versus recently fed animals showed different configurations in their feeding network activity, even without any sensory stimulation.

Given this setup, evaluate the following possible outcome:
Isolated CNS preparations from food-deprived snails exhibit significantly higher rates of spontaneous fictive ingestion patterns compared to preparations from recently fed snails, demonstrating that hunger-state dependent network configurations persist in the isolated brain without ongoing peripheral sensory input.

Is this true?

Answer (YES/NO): YES